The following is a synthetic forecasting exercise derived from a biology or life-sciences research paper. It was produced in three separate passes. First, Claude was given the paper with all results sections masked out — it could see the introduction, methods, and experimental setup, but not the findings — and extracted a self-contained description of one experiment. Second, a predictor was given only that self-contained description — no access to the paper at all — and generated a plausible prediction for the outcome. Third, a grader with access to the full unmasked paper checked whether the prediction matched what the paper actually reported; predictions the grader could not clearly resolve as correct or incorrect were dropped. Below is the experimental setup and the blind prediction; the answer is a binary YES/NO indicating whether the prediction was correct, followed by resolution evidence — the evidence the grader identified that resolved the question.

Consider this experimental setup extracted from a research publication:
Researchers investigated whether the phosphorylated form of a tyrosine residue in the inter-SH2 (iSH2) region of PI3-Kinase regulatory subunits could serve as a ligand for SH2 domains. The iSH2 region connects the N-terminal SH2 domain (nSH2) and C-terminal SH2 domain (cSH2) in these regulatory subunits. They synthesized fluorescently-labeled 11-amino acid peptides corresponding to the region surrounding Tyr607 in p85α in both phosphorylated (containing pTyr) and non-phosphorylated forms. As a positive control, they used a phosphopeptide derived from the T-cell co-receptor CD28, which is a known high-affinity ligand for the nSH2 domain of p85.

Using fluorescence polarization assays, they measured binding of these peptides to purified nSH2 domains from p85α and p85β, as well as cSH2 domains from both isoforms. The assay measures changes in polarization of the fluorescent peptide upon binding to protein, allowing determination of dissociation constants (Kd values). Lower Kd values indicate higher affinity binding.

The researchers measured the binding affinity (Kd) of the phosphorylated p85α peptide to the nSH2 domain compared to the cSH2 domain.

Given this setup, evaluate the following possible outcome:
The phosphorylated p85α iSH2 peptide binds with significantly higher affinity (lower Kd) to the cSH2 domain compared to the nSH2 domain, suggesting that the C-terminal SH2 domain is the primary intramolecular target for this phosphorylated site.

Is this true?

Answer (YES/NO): NO